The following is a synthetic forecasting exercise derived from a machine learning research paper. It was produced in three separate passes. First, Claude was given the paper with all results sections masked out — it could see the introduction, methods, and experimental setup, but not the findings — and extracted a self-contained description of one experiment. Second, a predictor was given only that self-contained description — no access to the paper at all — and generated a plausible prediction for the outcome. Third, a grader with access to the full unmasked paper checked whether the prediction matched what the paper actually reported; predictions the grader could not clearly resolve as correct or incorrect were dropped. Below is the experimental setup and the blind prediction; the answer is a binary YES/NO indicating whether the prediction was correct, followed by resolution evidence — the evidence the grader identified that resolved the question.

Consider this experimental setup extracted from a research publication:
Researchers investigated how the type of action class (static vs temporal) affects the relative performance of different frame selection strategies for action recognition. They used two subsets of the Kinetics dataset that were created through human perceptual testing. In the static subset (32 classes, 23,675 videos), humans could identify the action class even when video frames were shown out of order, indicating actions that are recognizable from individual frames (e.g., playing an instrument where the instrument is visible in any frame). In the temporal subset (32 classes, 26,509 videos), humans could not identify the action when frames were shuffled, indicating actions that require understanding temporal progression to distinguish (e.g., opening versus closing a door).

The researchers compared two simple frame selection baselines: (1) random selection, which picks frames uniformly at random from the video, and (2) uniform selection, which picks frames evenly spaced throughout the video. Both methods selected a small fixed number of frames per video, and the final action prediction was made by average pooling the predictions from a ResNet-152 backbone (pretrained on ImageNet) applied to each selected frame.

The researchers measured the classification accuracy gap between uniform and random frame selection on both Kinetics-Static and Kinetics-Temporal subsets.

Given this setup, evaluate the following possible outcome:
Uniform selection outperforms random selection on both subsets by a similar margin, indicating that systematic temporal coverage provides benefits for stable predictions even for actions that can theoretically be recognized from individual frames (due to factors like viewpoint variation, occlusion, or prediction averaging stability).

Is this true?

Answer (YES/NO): NO